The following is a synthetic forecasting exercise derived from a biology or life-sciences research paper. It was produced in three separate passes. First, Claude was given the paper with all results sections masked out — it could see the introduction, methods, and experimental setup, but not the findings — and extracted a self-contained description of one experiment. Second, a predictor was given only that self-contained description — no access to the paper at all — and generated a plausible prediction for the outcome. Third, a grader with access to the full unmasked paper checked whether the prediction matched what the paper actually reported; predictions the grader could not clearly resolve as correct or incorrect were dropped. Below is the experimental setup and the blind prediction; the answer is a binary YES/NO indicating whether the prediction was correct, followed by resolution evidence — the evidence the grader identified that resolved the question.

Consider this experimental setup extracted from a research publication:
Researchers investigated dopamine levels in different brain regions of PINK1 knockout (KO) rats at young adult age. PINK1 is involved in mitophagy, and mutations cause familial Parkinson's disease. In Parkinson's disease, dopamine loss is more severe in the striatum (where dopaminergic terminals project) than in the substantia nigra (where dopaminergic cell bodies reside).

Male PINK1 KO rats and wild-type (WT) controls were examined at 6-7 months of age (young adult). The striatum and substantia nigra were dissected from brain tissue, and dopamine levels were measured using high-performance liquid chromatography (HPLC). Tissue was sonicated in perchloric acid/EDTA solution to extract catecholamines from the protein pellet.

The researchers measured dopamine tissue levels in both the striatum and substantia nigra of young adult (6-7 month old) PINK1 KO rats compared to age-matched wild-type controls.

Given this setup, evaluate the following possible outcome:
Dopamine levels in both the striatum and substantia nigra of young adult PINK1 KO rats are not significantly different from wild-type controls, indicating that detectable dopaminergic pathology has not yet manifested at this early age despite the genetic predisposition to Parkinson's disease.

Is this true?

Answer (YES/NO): NO